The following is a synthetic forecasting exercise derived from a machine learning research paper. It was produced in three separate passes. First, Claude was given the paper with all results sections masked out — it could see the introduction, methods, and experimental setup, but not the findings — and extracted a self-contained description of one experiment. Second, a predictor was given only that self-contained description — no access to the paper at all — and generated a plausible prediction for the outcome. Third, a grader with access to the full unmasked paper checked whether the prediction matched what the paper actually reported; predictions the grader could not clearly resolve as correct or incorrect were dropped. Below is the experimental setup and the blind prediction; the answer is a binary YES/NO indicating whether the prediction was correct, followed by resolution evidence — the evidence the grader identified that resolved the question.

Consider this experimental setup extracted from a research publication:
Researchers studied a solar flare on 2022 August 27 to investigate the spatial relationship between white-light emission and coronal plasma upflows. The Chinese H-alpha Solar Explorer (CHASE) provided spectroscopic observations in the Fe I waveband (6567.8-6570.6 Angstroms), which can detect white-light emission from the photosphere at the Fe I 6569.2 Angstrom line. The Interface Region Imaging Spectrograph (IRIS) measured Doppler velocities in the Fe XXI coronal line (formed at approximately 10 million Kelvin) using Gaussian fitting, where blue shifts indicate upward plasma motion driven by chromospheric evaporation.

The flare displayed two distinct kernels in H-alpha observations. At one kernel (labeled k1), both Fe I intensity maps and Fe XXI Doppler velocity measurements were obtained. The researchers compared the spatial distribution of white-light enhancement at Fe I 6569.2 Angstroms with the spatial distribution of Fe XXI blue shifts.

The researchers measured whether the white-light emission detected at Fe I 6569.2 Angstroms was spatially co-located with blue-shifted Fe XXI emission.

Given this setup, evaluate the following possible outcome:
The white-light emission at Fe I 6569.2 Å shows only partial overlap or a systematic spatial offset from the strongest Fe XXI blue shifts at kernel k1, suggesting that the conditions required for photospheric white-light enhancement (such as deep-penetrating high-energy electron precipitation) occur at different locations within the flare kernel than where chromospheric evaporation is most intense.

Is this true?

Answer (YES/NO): NO